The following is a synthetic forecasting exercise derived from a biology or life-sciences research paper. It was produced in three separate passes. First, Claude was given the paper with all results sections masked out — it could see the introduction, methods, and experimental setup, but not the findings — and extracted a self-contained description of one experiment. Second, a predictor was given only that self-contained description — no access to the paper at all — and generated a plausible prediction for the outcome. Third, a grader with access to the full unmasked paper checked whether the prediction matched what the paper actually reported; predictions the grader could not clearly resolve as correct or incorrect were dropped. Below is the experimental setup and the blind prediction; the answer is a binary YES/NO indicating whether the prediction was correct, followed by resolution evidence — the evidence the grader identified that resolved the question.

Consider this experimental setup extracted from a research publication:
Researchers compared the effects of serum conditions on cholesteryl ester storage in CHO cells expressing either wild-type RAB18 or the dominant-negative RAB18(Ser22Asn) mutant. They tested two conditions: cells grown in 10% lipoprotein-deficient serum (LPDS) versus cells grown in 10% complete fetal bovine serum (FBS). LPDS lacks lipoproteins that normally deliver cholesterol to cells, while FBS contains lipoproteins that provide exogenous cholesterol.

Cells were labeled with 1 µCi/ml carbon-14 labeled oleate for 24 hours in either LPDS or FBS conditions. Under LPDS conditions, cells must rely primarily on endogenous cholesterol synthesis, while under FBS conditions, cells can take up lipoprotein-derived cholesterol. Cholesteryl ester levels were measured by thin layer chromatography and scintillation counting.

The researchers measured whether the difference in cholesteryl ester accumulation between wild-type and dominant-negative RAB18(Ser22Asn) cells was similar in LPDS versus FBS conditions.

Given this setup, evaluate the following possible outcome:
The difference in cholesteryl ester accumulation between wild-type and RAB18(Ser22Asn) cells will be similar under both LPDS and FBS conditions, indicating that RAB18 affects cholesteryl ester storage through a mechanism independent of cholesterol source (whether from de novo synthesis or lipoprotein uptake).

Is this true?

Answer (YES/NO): NO